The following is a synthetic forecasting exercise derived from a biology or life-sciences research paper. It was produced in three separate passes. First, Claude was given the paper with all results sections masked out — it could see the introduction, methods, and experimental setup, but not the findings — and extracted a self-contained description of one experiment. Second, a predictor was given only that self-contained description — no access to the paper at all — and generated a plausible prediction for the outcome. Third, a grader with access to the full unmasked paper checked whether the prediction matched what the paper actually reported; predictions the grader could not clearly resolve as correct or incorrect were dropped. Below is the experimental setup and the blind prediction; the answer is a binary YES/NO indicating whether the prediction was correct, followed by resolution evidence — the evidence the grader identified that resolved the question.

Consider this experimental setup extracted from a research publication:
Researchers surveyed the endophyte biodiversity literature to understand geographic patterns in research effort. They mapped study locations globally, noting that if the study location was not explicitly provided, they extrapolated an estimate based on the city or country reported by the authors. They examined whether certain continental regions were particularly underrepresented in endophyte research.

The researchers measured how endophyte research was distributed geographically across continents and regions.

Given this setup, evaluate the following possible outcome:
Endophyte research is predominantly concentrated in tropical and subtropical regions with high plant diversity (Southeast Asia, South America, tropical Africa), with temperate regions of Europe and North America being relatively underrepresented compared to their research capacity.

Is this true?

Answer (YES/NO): NO